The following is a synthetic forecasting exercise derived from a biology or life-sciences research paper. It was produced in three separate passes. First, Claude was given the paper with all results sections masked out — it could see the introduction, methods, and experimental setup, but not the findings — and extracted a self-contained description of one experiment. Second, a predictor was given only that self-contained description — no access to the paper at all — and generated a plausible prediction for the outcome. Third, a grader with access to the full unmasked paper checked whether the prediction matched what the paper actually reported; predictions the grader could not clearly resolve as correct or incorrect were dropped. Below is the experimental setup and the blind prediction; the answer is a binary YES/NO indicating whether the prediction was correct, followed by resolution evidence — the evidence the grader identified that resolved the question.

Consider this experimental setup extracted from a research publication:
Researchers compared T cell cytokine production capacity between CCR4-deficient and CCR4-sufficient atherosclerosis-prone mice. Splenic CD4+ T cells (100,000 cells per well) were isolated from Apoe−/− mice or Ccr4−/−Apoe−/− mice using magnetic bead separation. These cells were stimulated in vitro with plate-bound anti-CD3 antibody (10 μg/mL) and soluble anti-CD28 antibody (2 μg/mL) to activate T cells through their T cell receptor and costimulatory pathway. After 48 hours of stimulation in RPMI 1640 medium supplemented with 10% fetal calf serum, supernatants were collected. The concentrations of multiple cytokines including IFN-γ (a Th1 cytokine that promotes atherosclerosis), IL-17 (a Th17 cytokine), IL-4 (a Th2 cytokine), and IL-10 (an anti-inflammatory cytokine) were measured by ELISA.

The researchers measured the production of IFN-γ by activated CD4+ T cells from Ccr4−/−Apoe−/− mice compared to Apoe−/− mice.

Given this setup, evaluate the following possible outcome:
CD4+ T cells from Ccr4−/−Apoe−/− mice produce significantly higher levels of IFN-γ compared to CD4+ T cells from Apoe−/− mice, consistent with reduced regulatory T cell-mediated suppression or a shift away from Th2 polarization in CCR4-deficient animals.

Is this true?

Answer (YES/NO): YES